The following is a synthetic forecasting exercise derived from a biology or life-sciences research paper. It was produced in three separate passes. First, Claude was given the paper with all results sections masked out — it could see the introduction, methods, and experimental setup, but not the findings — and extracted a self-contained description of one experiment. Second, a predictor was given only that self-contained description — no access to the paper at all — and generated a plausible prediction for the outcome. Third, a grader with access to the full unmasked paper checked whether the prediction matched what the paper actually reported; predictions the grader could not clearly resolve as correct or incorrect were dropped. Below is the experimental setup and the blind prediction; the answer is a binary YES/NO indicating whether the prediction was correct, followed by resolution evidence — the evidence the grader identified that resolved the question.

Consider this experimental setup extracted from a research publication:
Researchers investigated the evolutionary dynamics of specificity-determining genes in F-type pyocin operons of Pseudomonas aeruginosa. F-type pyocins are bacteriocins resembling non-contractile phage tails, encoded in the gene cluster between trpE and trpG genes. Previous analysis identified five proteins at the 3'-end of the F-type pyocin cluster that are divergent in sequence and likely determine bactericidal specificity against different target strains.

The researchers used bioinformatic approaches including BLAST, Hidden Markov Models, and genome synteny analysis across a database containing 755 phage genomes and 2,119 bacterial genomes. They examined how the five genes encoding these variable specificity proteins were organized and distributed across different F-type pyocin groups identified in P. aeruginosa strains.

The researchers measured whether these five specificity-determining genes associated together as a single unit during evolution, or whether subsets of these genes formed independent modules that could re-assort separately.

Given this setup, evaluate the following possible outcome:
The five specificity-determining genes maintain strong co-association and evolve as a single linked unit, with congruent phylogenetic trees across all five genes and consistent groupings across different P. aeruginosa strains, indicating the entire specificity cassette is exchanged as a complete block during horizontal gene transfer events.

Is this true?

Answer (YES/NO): NO